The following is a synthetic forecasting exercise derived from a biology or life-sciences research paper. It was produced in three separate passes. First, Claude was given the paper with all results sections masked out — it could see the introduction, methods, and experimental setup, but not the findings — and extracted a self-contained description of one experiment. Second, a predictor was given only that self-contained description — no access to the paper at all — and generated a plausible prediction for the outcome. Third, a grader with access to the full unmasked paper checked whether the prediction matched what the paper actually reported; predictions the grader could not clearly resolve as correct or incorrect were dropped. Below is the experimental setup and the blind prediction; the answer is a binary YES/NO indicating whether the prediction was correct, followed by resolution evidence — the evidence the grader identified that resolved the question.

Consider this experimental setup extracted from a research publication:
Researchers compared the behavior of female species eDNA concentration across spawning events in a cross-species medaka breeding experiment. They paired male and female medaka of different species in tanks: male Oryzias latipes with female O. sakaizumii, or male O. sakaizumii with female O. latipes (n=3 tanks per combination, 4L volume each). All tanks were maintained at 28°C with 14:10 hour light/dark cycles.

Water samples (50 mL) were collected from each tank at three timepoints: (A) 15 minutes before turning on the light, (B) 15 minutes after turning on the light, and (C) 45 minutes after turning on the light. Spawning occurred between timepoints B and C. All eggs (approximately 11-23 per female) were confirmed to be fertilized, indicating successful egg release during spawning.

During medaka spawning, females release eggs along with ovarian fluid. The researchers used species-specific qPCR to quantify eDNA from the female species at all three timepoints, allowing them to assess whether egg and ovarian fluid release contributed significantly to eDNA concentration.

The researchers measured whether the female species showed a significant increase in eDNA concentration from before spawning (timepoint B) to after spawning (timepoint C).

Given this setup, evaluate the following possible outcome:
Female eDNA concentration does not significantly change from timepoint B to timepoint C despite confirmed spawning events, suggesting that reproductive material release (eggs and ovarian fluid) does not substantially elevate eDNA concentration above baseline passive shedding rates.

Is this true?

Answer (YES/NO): NO